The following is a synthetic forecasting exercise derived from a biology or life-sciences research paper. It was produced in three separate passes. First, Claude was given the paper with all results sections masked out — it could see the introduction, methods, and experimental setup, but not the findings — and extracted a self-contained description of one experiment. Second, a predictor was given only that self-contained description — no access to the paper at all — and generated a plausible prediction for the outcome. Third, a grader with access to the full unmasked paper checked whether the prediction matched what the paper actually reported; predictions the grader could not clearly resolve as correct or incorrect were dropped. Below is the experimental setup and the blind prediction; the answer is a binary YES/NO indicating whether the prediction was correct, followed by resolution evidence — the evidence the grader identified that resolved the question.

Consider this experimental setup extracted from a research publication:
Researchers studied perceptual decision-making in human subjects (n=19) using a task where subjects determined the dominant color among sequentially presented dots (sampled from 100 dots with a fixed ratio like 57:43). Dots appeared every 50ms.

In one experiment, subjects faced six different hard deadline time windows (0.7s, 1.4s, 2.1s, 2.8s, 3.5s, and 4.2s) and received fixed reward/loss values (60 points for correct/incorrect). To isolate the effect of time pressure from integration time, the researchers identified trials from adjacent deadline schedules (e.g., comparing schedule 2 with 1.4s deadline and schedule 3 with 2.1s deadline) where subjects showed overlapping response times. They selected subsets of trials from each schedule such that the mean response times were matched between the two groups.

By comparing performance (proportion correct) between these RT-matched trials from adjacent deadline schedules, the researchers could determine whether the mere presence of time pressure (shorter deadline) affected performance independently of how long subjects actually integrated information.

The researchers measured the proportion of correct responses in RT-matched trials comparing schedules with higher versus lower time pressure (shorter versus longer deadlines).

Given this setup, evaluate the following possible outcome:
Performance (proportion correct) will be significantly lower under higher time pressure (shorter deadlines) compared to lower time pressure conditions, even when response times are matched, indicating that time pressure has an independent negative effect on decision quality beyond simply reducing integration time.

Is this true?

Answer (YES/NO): YES